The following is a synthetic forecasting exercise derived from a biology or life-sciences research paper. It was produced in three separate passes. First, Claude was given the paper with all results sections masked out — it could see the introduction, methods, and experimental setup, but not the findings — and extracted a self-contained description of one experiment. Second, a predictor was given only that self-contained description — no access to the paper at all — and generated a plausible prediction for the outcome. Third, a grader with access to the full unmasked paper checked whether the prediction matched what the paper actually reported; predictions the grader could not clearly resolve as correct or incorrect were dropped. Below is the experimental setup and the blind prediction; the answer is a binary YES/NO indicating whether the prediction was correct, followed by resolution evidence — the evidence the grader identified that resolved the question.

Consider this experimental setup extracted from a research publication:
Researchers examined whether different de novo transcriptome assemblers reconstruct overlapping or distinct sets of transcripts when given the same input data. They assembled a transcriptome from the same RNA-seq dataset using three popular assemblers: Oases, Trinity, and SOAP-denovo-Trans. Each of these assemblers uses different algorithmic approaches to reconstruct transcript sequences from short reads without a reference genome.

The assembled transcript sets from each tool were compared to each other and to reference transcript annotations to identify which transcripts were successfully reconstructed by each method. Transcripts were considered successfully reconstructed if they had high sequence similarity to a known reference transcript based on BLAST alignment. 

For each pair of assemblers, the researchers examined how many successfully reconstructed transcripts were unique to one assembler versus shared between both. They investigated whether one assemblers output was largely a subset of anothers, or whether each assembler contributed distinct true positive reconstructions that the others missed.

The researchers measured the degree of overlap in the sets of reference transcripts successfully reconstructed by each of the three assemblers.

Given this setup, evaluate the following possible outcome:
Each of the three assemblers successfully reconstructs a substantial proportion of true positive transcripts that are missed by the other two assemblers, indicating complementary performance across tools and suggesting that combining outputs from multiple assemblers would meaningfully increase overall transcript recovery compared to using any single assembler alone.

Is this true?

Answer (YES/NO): YES